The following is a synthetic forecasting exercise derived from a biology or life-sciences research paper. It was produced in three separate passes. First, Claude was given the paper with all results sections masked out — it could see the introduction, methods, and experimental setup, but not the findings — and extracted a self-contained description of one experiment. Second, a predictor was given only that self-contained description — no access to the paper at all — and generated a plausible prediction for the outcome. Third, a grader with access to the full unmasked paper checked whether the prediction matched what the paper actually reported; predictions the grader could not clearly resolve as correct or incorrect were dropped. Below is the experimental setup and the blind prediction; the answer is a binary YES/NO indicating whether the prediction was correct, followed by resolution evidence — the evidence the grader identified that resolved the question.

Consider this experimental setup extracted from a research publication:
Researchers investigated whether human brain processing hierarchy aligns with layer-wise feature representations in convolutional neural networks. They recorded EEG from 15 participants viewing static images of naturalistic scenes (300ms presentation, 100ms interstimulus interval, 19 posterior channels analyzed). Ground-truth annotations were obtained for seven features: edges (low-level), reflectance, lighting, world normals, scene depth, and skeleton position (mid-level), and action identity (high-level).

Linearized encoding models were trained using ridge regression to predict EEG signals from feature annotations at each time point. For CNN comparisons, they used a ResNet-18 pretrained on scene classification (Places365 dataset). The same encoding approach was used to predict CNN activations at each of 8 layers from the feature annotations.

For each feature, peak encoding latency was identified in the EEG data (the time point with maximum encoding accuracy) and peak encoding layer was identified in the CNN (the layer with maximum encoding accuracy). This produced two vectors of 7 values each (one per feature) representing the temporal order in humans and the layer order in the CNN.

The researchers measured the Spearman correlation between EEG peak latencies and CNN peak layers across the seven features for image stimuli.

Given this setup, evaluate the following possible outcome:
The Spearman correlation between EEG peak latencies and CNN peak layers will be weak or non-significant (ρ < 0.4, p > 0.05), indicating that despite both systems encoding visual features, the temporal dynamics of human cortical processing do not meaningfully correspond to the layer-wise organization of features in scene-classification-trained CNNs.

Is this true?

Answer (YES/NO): NO